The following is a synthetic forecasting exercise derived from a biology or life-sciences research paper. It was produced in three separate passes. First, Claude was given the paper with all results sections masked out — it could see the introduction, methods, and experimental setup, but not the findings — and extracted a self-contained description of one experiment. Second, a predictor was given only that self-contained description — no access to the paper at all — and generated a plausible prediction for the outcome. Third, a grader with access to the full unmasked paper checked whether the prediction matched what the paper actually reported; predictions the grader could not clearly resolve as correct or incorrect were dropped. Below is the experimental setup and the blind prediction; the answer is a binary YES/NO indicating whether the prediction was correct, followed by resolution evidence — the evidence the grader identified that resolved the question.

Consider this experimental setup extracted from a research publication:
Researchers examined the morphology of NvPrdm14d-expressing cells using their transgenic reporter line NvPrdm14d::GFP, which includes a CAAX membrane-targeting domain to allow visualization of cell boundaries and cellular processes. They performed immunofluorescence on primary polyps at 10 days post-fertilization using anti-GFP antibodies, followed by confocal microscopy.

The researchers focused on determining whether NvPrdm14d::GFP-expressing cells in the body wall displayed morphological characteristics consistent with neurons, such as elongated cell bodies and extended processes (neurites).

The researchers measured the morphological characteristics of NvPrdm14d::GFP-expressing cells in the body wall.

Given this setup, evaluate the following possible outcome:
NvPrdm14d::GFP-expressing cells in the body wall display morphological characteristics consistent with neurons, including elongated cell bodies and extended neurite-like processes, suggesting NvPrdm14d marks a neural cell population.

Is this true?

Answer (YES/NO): YES